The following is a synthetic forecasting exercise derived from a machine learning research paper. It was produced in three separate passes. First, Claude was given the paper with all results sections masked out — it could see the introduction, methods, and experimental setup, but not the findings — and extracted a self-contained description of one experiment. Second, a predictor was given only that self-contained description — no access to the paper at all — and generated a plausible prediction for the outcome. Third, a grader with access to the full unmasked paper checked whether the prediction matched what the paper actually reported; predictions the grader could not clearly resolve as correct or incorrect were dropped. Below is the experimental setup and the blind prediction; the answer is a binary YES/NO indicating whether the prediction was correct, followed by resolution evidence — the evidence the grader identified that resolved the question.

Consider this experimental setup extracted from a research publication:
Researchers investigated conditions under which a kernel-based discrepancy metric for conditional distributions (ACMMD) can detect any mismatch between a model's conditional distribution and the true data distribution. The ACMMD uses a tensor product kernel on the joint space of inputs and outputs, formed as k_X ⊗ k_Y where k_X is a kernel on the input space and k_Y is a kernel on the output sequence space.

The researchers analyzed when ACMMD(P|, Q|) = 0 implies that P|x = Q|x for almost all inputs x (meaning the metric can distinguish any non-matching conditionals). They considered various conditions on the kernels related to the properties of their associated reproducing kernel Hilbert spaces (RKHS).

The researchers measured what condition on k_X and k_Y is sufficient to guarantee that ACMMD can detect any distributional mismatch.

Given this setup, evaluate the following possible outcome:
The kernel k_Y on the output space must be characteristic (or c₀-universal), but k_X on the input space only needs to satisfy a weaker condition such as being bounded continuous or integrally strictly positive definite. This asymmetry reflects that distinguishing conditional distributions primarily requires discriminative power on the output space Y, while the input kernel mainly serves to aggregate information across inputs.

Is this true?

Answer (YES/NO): NO